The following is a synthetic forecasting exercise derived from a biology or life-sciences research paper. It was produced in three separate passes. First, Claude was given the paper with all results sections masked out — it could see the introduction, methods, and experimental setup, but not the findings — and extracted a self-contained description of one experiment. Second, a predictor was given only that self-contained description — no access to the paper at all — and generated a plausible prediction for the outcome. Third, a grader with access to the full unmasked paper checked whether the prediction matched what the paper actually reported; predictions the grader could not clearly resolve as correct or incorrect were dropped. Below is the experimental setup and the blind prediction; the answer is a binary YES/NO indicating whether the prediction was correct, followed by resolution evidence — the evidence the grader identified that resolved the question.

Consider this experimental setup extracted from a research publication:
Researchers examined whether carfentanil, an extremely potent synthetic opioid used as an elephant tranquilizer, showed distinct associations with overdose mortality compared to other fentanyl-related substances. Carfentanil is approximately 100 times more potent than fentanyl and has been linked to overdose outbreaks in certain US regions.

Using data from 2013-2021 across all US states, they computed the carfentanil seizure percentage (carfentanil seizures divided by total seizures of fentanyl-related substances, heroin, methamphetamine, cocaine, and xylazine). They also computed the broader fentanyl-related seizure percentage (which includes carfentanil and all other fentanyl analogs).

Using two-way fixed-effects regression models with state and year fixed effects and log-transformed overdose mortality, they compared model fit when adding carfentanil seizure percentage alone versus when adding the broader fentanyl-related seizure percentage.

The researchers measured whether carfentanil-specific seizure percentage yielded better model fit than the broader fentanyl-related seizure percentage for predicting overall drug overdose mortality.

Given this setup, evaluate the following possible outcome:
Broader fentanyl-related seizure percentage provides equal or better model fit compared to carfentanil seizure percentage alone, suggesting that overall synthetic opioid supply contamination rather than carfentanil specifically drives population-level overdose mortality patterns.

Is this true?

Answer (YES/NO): YES